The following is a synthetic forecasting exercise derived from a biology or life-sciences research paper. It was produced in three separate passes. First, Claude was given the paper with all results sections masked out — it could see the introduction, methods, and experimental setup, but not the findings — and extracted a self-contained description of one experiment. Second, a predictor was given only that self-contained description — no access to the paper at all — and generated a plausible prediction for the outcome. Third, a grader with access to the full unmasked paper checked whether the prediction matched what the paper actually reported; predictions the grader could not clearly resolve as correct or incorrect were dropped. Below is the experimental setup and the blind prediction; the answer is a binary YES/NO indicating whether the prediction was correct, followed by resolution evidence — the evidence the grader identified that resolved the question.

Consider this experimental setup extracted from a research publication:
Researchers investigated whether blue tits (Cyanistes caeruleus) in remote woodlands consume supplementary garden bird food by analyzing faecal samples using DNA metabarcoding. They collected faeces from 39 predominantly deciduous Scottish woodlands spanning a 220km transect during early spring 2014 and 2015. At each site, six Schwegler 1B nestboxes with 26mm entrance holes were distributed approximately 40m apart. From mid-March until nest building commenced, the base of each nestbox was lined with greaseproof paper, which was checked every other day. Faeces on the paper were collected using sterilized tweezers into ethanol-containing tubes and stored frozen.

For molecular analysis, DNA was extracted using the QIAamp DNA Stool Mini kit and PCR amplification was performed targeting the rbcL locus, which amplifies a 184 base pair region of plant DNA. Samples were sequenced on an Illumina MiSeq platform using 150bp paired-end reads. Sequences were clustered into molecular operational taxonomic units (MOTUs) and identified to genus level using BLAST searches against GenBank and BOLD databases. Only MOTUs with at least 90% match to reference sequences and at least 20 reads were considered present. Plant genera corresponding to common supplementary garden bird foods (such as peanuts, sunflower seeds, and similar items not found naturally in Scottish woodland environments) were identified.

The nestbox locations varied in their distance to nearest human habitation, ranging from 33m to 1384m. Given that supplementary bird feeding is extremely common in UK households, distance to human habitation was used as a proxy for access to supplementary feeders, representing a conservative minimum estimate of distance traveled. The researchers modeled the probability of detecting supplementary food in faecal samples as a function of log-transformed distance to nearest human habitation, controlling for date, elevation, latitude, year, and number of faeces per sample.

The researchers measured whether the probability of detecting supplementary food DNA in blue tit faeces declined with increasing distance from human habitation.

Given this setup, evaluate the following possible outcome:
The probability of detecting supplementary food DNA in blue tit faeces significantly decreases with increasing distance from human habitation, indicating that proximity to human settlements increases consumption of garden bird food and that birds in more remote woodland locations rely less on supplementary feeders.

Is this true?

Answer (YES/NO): YES